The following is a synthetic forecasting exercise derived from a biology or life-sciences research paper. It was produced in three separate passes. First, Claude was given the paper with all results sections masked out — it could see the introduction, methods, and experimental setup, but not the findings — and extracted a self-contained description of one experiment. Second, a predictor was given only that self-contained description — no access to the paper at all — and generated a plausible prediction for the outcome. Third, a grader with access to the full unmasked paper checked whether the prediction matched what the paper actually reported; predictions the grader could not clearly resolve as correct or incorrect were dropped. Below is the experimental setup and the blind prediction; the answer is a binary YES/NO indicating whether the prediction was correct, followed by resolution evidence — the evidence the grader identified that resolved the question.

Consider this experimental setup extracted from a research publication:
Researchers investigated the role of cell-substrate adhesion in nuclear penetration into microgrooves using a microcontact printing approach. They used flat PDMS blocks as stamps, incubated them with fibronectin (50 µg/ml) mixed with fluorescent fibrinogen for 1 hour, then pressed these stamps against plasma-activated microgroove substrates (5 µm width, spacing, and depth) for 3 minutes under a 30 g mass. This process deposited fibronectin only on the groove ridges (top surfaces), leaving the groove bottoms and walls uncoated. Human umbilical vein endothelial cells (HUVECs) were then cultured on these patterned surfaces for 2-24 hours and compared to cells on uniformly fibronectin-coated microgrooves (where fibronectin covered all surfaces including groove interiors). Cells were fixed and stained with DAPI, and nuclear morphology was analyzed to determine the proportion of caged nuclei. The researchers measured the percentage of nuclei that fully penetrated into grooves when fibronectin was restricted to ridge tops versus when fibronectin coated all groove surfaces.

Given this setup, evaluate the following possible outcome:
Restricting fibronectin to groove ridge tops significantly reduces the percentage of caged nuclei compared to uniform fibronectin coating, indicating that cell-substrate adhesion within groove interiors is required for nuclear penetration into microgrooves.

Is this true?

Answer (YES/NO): YES